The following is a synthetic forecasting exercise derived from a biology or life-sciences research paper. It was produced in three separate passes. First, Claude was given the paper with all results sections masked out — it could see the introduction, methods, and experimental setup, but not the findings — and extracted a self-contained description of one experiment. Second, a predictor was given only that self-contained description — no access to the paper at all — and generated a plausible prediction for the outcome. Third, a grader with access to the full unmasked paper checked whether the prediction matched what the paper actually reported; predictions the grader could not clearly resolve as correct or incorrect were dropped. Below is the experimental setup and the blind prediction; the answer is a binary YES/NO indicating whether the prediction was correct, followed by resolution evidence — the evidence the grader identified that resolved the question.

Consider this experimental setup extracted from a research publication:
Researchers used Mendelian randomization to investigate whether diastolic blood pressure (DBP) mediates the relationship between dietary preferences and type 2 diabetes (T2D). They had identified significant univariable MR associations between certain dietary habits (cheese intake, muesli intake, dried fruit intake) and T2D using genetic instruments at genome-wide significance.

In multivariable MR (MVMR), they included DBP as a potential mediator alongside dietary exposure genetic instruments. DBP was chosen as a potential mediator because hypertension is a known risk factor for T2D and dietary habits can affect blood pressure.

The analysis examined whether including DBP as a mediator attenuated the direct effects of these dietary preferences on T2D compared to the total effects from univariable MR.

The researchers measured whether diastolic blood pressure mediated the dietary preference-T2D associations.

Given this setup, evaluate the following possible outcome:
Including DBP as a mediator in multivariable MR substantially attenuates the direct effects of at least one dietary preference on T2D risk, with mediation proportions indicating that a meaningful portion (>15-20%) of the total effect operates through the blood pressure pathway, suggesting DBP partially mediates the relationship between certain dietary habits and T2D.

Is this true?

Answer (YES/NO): NO